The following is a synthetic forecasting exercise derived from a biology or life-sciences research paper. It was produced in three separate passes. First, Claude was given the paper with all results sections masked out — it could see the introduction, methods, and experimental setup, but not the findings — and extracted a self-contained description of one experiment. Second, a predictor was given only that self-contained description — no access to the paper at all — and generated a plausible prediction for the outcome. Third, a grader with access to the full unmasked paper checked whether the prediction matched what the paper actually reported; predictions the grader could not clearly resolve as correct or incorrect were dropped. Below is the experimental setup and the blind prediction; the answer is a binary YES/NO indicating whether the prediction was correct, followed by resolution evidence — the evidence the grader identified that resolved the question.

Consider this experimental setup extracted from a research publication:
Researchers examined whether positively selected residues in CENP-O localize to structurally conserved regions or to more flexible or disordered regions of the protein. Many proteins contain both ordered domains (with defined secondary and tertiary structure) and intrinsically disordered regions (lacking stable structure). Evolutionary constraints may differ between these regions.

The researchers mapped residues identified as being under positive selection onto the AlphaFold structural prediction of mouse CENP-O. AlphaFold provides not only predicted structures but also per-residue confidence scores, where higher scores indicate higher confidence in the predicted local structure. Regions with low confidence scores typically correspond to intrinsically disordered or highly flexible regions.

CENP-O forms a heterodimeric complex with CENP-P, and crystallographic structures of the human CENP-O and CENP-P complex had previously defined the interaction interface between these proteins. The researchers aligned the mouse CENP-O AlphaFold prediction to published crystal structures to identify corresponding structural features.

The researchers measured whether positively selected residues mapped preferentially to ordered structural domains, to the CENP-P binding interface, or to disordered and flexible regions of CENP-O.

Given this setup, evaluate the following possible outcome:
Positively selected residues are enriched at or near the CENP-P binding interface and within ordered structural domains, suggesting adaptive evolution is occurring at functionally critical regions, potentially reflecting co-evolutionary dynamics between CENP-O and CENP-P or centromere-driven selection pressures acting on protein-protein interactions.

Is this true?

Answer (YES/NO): NO